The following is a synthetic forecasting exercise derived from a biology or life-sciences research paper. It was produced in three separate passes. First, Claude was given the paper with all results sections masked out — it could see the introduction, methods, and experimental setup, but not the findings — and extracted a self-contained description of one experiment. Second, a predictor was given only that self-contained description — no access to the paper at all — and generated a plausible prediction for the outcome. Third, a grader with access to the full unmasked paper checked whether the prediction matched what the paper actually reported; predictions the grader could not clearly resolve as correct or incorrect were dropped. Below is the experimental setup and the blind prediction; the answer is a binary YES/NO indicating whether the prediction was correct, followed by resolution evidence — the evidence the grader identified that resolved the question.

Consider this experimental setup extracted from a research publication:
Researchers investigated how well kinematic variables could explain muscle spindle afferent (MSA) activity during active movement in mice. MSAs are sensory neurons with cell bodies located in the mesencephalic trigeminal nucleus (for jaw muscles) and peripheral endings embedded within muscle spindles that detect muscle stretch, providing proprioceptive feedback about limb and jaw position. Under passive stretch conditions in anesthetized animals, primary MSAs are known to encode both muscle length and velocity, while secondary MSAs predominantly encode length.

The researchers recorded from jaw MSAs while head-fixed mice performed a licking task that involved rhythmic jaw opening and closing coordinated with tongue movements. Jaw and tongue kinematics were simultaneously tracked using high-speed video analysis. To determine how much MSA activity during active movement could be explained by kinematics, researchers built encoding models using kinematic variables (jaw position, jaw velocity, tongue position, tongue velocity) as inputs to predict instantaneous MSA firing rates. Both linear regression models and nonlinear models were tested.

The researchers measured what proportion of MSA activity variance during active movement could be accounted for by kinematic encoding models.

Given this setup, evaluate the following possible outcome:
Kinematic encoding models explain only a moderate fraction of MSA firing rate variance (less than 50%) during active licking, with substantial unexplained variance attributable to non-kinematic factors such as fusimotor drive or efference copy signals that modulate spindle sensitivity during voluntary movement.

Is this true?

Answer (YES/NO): YES